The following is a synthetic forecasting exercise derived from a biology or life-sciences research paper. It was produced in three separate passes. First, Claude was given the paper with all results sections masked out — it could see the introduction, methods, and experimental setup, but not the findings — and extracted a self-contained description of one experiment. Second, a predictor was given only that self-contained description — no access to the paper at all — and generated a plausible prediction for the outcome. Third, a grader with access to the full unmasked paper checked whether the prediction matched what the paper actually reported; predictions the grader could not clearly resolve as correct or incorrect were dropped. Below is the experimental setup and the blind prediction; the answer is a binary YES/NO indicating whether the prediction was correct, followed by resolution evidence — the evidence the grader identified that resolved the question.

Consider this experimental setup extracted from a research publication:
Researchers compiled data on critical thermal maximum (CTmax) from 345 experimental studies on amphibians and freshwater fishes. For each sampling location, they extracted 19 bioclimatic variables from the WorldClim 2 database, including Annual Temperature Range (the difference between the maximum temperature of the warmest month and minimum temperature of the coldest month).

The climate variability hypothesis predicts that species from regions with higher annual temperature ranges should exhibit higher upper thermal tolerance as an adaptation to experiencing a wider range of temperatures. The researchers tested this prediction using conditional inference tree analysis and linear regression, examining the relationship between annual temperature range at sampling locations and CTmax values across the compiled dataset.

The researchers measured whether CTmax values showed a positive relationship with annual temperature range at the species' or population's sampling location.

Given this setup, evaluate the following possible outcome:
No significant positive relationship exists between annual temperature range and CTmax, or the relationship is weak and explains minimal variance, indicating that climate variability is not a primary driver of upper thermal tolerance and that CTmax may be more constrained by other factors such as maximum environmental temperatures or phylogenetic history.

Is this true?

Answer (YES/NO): YES